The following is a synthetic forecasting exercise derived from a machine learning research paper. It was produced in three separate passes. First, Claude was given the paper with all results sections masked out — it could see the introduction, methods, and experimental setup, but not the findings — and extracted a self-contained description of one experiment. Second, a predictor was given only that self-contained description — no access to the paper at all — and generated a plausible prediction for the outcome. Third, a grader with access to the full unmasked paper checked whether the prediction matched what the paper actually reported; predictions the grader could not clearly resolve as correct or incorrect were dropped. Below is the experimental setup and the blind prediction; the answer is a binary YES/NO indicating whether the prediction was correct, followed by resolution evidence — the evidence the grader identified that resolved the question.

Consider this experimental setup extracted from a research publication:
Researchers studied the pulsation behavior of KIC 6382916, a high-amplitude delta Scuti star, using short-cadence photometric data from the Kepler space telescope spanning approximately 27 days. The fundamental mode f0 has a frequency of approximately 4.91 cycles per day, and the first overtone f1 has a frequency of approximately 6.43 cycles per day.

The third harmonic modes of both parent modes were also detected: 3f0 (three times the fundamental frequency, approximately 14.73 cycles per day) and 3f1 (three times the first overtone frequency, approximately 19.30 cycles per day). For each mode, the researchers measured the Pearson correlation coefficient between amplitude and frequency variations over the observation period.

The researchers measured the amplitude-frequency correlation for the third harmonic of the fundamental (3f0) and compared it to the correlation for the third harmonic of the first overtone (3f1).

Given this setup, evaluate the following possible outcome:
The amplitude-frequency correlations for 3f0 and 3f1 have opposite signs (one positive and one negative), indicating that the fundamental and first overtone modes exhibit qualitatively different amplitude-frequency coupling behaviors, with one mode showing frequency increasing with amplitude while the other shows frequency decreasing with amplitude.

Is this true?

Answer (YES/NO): YES